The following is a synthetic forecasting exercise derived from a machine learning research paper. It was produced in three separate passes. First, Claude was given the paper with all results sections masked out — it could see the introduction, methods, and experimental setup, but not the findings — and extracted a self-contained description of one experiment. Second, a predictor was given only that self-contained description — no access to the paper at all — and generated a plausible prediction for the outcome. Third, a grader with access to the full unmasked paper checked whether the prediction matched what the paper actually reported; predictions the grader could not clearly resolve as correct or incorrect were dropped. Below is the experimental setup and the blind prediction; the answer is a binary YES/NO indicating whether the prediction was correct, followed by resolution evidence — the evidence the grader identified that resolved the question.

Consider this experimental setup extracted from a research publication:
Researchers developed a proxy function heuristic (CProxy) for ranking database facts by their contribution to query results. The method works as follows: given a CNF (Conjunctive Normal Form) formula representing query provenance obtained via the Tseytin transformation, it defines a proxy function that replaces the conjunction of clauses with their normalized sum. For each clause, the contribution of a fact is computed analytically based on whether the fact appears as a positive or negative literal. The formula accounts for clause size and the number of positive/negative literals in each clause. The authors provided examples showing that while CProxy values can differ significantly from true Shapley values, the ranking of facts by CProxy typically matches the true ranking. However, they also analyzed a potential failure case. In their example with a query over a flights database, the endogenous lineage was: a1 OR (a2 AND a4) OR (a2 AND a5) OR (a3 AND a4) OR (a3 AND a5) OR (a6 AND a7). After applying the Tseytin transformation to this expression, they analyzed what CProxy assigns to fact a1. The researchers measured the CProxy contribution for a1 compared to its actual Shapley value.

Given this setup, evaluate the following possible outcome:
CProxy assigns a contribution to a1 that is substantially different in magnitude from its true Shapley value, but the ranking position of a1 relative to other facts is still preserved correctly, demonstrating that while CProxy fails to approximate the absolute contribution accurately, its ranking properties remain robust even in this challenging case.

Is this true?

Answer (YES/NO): NO